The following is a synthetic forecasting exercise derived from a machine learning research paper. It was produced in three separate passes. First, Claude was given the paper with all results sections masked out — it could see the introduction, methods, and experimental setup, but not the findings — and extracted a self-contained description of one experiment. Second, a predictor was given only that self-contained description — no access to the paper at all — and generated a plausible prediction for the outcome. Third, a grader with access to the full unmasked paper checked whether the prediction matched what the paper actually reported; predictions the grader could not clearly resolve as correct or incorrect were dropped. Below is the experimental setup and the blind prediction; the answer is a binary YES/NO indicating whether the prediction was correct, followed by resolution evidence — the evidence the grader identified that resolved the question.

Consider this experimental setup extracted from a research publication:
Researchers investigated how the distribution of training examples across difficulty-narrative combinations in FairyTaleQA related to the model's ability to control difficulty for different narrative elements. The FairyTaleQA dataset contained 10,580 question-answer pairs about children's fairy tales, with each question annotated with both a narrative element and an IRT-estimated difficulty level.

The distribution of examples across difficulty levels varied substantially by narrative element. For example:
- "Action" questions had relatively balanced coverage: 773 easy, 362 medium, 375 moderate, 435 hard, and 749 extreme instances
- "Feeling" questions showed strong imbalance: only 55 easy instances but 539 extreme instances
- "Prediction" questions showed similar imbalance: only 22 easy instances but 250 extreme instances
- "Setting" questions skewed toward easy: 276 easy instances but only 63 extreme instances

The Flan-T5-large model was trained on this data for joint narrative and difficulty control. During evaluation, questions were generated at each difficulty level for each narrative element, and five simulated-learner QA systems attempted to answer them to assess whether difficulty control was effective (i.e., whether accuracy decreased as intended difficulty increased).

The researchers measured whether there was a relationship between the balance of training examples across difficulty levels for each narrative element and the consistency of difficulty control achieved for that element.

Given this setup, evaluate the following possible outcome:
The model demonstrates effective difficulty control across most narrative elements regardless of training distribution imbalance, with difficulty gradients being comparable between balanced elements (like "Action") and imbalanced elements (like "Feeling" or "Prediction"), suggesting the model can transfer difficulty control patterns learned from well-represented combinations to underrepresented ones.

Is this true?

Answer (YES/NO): NO